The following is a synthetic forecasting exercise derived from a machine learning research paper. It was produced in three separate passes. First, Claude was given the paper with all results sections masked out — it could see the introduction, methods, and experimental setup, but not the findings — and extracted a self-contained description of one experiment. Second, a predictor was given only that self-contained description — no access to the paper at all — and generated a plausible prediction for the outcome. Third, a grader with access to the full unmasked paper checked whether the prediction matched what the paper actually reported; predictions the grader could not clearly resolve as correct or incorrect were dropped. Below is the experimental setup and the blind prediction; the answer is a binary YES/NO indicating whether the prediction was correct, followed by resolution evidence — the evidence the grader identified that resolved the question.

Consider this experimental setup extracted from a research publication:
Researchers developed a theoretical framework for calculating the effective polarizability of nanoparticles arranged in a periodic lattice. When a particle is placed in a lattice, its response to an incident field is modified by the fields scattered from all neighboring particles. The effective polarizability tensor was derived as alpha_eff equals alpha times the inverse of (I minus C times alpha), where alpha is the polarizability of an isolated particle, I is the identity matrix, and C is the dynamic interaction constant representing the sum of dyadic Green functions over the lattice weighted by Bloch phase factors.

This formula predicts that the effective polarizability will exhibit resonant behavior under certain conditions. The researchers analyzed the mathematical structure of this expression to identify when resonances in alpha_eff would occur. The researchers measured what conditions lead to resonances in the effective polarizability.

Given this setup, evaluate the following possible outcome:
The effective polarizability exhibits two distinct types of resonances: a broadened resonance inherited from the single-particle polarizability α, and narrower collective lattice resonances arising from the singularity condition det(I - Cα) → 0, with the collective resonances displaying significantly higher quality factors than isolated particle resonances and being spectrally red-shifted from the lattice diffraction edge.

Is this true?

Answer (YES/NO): YES